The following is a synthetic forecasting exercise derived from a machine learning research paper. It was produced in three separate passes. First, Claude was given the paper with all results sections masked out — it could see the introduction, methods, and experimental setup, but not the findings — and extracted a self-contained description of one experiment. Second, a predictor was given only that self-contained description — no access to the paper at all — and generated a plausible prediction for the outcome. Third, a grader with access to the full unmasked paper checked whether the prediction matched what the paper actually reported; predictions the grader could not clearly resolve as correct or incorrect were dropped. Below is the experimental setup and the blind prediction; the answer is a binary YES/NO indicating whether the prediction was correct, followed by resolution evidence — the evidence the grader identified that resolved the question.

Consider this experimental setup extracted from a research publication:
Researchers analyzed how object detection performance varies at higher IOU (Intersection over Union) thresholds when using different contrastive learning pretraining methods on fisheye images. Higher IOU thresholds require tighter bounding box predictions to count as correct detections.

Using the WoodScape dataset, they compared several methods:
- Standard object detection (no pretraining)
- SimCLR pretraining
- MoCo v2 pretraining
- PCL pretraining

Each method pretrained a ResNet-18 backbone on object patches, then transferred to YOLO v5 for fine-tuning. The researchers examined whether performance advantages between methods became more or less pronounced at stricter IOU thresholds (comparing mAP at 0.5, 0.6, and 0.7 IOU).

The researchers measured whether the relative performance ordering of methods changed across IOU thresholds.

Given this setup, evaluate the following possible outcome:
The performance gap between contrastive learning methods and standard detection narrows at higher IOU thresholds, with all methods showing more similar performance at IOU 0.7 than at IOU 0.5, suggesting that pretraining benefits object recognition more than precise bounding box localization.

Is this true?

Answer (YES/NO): NO